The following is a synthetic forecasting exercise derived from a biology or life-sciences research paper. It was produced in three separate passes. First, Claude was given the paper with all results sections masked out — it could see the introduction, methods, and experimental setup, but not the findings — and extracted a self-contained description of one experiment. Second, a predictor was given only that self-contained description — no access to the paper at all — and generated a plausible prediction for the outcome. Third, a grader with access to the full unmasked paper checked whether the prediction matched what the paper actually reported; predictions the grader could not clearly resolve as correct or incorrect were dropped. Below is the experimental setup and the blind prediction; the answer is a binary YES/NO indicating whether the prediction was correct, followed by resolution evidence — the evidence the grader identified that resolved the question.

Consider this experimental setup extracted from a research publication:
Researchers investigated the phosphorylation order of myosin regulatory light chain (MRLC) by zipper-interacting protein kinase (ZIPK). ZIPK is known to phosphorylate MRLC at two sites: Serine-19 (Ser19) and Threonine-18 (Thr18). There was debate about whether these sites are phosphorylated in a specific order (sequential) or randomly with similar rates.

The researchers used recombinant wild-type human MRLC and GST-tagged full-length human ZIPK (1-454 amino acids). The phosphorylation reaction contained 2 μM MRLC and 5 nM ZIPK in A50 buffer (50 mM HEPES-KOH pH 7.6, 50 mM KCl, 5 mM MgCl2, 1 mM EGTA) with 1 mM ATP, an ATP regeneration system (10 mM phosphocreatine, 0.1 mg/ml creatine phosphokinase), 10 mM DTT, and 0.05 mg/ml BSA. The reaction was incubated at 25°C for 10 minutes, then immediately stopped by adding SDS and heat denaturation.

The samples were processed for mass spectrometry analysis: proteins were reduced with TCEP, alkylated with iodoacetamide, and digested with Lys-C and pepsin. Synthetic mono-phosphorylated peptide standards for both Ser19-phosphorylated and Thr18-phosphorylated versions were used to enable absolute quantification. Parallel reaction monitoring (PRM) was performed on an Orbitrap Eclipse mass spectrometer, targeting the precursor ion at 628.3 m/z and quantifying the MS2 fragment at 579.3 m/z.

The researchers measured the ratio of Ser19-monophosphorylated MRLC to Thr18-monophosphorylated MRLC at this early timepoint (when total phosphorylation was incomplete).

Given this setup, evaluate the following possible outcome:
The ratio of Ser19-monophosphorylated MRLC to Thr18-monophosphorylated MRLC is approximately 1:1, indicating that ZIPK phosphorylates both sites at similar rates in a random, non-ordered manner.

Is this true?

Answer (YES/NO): NO